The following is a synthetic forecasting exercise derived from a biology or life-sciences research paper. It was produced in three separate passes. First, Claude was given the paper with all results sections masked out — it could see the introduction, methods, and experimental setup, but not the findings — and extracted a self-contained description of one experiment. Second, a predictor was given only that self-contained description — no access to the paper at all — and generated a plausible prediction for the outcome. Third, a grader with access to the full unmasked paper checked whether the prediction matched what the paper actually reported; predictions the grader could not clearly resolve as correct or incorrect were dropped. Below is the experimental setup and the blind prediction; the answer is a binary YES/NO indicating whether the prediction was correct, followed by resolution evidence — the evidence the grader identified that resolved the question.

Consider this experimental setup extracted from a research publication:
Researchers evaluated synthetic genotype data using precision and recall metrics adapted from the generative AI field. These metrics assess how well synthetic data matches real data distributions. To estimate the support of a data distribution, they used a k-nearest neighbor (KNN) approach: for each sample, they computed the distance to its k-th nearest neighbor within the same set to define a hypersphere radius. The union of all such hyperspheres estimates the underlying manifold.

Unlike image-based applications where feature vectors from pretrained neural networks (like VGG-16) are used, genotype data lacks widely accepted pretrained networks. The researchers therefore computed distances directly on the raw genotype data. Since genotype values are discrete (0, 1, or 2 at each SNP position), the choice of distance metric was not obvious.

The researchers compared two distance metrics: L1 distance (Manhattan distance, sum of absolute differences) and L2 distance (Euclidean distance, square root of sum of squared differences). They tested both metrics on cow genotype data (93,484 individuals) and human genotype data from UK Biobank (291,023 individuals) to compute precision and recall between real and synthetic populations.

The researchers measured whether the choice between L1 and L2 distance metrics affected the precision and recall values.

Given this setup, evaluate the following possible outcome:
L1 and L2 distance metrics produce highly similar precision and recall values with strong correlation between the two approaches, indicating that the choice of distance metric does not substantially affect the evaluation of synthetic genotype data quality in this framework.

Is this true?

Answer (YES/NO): YES